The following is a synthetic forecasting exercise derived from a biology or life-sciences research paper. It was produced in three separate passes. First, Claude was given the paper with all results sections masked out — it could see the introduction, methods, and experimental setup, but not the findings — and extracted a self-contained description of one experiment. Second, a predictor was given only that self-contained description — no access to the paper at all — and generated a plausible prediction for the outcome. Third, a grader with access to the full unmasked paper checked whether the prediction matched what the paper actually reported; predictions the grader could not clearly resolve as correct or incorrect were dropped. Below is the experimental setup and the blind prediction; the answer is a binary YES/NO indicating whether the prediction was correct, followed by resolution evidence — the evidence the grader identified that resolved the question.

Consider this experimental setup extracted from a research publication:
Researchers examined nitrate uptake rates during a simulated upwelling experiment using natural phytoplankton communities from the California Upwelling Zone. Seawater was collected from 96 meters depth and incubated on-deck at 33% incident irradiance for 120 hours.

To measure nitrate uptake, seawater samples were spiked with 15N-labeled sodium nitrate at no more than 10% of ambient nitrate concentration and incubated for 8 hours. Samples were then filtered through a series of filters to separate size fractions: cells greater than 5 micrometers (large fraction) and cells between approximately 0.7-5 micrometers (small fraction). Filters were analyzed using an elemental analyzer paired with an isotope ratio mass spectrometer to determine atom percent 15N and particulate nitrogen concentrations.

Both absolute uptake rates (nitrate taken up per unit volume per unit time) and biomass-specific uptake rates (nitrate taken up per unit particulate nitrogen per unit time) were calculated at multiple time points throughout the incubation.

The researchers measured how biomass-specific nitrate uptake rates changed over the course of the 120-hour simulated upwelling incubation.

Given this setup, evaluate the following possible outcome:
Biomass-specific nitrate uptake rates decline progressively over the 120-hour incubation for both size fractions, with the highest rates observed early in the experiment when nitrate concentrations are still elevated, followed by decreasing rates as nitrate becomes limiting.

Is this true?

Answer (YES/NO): NO